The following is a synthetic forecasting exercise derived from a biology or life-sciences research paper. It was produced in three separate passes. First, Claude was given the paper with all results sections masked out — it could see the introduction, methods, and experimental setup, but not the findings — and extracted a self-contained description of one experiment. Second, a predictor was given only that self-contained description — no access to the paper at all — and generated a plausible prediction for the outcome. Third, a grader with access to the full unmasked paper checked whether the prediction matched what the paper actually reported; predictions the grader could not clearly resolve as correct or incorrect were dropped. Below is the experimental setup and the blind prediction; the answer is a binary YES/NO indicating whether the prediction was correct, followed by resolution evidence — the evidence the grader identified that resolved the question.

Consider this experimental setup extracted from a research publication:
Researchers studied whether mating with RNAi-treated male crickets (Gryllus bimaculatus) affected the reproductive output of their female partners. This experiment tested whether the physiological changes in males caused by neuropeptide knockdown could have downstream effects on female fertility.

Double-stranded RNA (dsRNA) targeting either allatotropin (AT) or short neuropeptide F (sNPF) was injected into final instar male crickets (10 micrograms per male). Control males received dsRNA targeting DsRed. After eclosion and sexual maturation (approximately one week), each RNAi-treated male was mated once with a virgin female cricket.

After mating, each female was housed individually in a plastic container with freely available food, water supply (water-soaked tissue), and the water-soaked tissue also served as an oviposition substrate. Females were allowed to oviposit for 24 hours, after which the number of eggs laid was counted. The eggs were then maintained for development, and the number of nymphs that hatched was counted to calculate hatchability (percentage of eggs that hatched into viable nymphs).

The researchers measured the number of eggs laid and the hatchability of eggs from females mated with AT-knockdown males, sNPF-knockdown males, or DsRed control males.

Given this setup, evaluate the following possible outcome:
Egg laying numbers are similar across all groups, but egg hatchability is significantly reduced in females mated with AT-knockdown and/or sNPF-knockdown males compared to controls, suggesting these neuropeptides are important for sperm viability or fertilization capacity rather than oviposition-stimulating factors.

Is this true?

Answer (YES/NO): NO